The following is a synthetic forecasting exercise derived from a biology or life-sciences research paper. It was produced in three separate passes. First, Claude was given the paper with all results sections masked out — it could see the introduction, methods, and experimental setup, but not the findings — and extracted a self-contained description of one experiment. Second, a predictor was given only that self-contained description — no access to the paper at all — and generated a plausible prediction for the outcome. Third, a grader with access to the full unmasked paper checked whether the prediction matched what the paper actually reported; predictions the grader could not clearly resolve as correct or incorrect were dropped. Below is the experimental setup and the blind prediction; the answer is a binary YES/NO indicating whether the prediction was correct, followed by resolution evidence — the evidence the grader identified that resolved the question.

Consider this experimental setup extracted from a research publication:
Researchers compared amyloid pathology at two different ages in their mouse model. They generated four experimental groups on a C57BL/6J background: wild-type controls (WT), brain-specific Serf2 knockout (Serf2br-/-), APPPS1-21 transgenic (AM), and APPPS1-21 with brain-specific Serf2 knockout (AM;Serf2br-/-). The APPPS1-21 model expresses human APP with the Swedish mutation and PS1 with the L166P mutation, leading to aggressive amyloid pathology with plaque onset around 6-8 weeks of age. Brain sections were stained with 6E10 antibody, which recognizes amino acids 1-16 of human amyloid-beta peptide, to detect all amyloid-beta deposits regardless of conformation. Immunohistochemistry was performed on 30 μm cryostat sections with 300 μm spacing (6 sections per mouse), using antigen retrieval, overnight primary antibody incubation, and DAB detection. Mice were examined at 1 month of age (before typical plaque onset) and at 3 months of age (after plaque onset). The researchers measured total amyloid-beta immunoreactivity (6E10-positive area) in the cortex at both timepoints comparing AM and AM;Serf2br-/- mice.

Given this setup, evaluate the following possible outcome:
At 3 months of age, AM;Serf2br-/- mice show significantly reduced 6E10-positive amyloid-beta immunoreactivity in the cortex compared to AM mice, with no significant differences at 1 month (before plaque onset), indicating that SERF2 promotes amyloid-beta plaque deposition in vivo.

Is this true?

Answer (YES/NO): NO